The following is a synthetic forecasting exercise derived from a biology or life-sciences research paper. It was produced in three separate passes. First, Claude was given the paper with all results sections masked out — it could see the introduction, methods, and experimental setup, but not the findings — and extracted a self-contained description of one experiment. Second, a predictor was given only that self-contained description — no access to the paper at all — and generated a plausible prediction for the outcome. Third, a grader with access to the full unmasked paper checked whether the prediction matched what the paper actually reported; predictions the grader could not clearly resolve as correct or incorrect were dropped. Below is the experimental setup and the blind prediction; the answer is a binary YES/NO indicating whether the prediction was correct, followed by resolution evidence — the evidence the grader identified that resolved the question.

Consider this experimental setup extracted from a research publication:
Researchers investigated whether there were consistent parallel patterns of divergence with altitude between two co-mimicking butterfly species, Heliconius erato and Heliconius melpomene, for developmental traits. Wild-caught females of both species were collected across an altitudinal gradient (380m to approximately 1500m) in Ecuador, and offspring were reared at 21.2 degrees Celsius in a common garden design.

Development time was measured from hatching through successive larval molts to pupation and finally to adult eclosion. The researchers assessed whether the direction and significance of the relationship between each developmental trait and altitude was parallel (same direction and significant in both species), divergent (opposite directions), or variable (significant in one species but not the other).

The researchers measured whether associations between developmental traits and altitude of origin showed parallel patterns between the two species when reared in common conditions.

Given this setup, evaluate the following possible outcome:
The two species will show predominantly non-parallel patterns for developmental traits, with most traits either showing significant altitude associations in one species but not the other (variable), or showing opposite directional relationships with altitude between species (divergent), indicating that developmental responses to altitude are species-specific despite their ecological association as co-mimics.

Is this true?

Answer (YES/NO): NO